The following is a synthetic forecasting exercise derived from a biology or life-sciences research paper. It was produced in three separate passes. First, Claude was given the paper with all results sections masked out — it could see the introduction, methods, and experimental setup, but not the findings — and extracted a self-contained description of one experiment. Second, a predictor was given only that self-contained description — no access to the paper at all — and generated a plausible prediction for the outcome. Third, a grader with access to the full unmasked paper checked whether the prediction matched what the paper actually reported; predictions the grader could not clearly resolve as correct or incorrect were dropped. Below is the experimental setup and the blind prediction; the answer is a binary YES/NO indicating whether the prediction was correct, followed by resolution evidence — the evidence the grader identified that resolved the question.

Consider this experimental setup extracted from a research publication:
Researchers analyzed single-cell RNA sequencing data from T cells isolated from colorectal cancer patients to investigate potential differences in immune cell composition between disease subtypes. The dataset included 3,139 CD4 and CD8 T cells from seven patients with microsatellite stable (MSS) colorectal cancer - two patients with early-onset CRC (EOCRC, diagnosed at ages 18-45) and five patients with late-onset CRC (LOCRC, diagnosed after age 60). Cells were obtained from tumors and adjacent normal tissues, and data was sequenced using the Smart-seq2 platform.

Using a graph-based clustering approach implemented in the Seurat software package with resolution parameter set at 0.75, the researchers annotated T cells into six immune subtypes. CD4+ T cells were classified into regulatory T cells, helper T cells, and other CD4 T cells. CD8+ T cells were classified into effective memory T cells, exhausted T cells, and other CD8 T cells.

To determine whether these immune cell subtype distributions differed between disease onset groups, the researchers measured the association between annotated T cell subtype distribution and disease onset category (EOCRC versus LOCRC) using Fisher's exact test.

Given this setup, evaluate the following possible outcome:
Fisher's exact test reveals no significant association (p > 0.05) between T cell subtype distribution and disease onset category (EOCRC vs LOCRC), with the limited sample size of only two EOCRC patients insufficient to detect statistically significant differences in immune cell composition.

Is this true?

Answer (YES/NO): NO